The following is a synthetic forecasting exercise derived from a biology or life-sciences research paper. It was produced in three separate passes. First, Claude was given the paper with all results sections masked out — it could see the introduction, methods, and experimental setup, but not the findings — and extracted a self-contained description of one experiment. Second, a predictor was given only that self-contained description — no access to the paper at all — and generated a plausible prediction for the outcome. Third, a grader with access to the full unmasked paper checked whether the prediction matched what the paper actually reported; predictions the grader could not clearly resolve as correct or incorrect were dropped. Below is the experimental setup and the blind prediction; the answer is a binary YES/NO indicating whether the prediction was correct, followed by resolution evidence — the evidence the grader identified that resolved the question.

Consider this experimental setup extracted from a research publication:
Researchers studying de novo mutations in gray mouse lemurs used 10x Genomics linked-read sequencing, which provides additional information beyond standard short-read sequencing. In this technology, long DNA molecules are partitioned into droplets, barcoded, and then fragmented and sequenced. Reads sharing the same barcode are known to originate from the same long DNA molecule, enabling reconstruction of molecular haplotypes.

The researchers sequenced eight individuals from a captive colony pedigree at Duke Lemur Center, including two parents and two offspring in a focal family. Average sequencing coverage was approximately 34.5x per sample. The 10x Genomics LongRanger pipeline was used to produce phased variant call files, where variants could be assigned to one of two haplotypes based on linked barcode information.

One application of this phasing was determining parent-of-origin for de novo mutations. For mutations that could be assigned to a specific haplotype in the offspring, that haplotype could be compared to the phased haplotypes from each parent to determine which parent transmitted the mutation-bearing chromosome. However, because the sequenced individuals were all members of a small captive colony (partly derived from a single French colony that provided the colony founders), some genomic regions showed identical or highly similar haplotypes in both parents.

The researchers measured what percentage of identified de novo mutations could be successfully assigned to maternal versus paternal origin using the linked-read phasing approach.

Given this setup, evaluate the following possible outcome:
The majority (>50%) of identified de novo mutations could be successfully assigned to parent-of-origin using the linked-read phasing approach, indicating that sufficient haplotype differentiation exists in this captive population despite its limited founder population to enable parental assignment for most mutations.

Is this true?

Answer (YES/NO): YES